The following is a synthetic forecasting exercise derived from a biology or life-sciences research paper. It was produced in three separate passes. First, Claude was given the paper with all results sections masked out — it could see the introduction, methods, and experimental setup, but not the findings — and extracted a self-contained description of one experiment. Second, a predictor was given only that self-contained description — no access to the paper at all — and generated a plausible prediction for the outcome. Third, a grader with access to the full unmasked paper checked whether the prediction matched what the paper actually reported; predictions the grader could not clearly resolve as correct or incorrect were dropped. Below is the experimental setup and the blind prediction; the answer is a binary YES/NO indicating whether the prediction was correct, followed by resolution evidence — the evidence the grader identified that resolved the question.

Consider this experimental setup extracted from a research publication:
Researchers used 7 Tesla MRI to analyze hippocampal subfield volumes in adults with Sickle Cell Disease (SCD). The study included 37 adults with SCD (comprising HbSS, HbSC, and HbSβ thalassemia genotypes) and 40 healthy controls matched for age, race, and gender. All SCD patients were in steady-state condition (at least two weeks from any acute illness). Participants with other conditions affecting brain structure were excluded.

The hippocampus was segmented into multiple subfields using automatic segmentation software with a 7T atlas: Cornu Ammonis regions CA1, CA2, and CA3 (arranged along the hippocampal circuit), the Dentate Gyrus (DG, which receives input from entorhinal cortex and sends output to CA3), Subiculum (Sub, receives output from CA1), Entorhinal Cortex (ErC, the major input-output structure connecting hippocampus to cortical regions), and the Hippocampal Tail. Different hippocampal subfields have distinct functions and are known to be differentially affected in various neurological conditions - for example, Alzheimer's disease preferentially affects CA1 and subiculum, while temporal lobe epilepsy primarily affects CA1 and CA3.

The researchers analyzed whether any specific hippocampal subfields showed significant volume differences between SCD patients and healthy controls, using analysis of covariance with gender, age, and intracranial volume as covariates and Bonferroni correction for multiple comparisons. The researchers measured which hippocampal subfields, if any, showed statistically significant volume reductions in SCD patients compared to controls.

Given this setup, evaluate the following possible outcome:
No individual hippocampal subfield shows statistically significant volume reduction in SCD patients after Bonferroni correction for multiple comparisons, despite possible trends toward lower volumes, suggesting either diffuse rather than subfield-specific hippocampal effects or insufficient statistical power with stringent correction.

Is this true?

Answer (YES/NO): NO